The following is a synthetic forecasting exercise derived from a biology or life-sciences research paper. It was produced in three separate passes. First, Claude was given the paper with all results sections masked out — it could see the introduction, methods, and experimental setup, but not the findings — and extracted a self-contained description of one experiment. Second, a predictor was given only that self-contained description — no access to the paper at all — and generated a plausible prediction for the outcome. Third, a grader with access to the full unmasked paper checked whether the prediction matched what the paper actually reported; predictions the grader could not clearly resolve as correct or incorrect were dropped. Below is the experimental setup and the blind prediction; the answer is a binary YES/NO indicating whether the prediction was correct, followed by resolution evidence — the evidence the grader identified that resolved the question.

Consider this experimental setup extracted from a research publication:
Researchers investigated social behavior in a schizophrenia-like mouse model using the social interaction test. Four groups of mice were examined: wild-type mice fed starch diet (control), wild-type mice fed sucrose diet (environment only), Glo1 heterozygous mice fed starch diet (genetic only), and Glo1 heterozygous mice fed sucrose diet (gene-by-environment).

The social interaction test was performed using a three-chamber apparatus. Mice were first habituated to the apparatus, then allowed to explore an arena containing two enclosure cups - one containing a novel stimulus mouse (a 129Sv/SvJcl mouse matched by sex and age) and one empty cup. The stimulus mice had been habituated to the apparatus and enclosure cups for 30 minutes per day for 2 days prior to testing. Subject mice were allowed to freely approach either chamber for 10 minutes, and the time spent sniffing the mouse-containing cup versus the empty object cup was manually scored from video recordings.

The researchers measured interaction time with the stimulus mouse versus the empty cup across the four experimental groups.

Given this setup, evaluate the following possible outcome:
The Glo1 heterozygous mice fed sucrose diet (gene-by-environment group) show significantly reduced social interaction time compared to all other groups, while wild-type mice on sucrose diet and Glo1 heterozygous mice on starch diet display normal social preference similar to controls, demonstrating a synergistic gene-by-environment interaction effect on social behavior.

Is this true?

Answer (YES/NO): NO